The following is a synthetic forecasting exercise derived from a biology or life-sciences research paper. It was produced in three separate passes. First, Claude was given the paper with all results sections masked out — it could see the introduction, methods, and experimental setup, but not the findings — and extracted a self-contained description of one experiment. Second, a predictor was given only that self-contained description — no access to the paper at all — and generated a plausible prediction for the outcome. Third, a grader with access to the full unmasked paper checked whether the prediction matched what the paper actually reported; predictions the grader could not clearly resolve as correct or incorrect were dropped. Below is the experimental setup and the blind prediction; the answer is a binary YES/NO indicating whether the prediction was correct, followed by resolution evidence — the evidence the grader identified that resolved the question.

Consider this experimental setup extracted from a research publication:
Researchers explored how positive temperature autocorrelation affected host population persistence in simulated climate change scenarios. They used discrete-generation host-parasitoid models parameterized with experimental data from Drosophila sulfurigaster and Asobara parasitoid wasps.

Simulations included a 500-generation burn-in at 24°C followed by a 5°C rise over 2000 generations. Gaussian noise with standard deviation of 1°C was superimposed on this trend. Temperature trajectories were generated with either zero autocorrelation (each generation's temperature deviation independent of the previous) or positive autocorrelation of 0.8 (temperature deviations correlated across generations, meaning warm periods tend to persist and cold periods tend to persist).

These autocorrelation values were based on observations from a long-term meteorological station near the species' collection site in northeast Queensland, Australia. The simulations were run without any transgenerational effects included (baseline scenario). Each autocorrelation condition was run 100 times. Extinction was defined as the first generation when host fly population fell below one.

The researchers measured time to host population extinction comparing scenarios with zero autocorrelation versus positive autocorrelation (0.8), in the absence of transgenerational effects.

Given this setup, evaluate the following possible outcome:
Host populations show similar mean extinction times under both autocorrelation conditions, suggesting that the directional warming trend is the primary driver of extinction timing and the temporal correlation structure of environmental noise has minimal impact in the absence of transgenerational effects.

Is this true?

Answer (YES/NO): NO